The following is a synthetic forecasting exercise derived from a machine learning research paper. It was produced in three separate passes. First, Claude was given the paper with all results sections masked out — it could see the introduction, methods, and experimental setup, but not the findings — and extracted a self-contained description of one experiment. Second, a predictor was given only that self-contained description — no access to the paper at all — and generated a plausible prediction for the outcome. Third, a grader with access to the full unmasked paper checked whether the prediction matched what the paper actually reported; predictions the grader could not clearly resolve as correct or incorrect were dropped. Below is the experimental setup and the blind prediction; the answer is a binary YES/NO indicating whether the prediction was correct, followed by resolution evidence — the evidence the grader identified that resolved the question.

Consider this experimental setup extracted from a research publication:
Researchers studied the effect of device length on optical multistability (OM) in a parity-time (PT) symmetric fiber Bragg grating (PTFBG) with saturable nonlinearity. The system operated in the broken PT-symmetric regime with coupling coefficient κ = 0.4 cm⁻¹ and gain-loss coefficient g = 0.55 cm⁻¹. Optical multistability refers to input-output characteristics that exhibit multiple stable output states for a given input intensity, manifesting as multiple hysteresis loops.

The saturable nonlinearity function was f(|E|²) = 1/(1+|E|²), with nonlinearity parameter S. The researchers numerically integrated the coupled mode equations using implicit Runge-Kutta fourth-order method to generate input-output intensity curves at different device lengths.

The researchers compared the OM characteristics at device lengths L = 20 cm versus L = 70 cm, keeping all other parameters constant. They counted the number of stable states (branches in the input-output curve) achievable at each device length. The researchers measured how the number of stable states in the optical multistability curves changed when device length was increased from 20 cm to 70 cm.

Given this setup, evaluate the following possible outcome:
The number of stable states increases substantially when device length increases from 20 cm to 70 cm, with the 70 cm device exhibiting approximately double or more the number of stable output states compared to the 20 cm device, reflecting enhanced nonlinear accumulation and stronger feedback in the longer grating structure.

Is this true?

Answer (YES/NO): YES